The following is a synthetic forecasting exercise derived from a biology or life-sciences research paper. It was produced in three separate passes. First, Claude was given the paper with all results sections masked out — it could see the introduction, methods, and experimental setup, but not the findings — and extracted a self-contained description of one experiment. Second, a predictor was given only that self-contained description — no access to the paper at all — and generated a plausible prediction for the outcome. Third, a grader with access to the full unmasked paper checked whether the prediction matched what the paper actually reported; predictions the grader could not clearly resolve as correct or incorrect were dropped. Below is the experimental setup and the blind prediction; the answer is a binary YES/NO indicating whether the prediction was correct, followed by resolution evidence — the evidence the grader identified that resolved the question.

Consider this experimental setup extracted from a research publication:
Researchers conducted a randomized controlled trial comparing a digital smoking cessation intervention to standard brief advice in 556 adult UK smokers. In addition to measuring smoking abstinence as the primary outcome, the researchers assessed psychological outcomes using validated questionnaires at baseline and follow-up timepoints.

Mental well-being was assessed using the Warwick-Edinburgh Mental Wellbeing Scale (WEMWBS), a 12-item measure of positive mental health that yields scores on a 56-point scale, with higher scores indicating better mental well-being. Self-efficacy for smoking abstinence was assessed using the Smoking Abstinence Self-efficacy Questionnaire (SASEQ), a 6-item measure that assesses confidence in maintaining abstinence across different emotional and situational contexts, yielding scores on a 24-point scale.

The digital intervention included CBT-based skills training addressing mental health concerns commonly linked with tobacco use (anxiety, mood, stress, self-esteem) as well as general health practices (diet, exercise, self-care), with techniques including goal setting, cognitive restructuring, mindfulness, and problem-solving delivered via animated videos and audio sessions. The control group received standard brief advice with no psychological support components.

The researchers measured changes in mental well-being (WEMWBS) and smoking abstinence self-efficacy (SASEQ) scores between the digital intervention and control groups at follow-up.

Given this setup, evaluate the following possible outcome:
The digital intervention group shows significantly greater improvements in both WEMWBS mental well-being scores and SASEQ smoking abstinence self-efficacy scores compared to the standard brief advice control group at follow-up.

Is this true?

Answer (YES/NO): NO